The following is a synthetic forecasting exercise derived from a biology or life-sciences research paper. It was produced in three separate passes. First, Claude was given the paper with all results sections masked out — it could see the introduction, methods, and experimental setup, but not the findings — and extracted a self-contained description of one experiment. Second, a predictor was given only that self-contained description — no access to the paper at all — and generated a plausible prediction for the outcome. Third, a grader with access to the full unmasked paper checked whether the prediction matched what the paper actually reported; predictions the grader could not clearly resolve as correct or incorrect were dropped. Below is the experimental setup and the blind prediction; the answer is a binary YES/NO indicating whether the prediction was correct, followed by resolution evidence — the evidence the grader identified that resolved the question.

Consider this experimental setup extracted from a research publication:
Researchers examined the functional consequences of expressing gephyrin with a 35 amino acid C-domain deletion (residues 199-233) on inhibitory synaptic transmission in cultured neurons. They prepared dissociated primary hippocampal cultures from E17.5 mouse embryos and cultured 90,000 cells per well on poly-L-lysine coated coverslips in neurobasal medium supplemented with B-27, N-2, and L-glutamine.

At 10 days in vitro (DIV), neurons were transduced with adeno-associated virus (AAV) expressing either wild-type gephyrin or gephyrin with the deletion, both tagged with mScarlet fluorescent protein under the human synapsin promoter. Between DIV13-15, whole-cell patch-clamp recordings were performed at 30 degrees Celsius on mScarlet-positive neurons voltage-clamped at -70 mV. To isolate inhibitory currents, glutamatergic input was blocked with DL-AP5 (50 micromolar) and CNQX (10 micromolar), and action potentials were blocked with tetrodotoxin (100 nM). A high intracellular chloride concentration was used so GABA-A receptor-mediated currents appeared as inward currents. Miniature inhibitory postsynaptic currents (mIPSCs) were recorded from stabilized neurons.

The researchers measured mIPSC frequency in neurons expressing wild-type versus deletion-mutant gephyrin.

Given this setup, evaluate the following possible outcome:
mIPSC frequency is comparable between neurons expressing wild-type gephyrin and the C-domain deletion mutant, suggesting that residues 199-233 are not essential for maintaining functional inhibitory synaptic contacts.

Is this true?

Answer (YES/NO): NO